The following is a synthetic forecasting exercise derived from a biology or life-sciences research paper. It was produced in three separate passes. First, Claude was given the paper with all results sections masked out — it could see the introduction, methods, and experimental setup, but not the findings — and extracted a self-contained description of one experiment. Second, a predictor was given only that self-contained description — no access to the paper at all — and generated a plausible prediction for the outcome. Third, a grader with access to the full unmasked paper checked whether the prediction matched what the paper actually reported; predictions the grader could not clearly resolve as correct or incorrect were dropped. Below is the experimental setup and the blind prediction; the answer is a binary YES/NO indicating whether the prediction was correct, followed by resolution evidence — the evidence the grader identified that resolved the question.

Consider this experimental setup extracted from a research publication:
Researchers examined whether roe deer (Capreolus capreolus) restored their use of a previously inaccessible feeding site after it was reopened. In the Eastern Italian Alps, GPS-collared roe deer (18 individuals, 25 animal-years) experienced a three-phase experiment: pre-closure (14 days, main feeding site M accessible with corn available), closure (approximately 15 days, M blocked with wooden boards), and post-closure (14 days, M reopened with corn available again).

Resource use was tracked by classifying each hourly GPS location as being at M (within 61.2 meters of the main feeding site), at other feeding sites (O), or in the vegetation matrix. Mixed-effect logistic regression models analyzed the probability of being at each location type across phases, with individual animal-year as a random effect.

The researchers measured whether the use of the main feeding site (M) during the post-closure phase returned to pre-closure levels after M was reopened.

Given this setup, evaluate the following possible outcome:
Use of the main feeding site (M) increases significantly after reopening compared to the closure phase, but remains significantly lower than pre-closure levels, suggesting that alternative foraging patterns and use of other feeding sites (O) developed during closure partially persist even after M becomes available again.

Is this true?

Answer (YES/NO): YES